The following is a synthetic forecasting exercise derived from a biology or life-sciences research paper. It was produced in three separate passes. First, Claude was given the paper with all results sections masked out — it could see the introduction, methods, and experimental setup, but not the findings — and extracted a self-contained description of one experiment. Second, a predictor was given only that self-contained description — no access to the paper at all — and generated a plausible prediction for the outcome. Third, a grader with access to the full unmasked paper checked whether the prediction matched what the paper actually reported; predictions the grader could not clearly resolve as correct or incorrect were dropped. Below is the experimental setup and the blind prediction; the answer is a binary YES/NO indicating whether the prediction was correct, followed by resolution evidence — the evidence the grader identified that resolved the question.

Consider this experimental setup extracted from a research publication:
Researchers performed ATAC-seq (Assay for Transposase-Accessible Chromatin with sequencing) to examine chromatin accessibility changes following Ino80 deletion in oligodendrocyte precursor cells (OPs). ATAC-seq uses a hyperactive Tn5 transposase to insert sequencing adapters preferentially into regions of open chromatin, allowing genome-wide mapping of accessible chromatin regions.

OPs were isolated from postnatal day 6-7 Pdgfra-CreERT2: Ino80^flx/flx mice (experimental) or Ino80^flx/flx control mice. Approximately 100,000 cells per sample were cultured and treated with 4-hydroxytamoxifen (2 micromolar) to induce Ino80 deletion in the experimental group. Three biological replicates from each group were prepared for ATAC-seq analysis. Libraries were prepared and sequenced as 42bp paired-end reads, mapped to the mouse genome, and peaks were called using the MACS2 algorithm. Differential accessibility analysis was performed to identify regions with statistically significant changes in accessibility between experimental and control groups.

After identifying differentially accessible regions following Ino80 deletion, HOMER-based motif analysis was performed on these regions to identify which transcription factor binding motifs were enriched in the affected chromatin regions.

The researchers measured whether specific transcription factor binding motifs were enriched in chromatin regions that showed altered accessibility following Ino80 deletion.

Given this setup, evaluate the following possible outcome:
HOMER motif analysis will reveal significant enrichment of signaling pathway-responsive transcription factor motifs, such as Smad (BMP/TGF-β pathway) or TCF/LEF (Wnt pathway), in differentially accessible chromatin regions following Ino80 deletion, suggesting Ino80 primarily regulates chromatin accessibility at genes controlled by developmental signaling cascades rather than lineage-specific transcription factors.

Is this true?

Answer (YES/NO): NO